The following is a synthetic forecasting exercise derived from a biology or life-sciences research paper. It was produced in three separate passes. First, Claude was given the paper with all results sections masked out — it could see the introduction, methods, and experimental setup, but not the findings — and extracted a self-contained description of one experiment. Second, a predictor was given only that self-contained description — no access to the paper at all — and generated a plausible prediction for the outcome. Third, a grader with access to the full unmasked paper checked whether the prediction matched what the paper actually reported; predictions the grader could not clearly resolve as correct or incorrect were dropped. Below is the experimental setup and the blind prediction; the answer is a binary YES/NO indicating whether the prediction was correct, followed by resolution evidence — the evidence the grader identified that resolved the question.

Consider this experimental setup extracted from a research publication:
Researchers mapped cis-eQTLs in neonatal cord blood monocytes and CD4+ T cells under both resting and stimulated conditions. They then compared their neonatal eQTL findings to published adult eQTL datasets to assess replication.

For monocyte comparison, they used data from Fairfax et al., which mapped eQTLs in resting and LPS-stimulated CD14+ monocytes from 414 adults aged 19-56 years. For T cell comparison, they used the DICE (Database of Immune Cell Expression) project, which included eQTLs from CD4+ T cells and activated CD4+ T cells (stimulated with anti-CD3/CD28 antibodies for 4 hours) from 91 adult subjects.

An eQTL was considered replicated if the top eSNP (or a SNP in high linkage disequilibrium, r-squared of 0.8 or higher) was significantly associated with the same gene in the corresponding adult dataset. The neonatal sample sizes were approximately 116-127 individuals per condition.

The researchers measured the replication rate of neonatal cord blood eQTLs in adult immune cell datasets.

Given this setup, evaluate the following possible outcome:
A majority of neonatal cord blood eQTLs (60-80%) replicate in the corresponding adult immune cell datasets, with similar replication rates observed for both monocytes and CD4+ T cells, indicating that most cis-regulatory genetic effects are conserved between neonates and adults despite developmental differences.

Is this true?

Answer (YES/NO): NO